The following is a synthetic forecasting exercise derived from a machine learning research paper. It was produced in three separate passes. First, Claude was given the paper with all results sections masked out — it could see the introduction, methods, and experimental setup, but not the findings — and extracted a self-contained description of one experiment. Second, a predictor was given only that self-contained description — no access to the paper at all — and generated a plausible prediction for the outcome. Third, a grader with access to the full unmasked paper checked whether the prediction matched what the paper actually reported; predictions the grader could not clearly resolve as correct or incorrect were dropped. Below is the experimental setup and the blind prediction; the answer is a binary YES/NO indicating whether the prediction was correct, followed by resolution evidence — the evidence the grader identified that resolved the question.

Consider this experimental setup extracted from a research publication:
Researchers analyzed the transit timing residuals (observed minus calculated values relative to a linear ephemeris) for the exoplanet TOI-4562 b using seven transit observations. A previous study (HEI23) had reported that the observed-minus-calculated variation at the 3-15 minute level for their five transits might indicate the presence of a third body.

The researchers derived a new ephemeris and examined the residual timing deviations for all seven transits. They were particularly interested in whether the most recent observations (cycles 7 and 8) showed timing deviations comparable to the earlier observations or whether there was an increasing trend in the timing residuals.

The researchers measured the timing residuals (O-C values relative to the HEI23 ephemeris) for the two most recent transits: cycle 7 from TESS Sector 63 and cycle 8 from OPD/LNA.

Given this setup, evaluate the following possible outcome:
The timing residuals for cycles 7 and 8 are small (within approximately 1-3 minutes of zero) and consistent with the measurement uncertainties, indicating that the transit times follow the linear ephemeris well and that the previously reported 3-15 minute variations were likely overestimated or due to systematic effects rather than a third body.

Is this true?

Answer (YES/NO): NO